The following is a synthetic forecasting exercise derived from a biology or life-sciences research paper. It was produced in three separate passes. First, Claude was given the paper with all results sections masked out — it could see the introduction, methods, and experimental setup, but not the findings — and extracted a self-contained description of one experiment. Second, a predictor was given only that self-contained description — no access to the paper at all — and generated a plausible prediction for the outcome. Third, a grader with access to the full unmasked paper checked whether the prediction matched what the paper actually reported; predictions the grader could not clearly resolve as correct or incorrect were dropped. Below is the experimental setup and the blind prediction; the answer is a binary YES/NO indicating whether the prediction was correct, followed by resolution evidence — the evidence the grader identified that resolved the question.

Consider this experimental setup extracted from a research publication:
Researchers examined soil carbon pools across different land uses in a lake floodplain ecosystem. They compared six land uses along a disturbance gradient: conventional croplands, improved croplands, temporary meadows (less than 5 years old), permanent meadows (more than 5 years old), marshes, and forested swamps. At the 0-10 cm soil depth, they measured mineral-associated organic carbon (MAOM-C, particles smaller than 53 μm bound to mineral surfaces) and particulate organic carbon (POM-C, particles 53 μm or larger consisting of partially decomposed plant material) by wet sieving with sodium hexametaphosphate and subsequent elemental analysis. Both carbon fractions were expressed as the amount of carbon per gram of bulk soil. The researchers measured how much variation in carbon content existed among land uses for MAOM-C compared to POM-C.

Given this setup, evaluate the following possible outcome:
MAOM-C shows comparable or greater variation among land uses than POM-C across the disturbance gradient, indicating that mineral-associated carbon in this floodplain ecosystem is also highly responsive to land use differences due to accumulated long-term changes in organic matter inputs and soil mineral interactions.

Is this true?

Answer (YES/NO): NO